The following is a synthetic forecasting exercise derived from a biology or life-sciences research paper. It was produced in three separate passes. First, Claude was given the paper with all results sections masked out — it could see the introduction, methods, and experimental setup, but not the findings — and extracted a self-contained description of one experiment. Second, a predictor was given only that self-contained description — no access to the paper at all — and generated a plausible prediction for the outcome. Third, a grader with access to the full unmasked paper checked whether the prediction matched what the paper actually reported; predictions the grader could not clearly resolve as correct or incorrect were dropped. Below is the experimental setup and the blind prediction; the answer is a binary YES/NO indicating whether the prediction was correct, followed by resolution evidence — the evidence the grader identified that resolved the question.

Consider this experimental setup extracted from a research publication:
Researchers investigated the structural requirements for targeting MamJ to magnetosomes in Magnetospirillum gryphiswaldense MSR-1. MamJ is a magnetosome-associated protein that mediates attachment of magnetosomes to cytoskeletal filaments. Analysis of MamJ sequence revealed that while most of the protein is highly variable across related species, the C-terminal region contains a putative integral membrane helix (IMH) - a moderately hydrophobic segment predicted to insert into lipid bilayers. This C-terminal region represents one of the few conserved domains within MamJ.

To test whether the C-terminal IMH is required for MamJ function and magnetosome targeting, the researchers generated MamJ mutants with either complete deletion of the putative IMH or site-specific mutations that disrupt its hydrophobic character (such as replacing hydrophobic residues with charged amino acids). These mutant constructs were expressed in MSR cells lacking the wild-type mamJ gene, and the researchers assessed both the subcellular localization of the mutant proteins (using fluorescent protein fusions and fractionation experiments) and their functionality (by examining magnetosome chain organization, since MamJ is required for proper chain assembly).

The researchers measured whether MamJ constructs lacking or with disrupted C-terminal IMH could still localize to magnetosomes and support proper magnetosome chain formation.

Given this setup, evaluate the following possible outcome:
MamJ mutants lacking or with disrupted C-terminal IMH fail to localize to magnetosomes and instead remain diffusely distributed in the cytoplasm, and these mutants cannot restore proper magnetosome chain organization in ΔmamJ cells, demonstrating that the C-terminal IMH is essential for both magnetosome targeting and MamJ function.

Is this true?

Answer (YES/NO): NO